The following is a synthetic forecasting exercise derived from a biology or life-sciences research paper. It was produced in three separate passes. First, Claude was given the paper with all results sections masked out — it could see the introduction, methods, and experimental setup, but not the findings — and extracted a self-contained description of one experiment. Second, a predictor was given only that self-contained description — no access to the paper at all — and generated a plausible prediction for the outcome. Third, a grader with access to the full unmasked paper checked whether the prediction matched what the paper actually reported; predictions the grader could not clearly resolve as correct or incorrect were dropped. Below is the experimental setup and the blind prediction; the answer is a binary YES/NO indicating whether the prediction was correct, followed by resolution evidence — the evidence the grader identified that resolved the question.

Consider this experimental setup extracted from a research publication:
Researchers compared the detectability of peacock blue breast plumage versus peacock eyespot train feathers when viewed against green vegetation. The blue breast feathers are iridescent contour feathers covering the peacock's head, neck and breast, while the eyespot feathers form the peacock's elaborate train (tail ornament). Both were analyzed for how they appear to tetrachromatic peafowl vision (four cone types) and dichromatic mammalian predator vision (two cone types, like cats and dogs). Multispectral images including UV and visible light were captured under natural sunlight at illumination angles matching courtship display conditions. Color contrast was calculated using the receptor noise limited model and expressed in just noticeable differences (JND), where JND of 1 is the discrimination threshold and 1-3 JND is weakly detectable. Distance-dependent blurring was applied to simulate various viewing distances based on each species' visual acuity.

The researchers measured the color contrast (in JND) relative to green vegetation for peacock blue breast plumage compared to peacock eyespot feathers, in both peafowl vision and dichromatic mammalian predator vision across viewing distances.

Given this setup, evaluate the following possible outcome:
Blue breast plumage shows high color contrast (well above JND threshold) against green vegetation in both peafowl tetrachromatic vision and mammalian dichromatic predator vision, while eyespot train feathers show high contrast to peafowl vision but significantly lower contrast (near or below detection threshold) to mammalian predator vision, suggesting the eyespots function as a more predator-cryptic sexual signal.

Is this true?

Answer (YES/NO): NO